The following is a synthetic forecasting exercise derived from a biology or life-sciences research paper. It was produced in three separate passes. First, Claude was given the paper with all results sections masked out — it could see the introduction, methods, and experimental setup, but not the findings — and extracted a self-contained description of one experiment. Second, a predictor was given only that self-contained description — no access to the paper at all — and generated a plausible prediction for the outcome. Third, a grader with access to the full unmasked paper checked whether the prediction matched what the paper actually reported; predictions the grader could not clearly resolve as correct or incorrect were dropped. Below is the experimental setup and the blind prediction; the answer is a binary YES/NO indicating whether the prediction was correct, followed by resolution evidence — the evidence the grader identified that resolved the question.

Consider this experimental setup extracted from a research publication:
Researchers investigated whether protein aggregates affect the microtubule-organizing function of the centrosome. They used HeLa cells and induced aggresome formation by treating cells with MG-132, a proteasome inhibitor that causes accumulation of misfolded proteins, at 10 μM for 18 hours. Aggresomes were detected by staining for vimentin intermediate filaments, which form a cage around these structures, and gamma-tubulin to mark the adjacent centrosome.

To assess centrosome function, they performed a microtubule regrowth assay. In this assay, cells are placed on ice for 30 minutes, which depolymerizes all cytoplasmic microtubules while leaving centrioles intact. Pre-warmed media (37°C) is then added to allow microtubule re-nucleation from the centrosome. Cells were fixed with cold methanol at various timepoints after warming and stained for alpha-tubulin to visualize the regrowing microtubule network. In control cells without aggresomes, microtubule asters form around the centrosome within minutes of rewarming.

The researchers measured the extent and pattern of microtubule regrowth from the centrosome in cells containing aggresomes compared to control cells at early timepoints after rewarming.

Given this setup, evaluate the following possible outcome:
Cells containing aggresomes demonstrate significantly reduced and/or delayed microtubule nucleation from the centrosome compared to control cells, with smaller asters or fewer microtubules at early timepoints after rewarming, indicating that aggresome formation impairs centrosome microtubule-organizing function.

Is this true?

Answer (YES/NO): YES